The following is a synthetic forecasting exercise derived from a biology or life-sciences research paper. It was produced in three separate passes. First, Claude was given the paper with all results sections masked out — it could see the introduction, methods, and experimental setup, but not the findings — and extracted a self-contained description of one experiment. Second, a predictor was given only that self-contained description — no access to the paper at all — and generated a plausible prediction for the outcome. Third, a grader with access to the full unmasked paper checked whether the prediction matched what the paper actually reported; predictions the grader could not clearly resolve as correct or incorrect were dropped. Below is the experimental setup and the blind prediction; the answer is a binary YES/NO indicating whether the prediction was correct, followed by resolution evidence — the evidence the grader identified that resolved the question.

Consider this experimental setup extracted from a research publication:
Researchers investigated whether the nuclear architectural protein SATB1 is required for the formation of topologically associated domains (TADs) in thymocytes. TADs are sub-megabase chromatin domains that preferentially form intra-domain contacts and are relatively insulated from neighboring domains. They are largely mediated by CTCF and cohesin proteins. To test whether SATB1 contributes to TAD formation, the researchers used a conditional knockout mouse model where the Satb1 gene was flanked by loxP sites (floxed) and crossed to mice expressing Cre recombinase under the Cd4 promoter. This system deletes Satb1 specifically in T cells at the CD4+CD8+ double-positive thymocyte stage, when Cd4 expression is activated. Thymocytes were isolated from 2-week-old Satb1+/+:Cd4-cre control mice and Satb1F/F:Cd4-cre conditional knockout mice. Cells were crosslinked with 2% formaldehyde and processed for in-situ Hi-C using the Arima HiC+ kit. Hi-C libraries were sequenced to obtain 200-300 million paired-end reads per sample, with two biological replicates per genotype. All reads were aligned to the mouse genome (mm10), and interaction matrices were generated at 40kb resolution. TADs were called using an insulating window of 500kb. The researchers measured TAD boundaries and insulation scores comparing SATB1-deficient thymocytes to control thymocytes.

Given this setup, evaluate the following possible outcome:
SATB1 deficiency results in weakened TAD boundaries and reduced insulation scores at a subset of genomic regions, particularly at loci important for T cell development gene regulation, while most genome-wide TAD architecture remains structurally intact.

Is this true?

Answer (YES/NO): NO